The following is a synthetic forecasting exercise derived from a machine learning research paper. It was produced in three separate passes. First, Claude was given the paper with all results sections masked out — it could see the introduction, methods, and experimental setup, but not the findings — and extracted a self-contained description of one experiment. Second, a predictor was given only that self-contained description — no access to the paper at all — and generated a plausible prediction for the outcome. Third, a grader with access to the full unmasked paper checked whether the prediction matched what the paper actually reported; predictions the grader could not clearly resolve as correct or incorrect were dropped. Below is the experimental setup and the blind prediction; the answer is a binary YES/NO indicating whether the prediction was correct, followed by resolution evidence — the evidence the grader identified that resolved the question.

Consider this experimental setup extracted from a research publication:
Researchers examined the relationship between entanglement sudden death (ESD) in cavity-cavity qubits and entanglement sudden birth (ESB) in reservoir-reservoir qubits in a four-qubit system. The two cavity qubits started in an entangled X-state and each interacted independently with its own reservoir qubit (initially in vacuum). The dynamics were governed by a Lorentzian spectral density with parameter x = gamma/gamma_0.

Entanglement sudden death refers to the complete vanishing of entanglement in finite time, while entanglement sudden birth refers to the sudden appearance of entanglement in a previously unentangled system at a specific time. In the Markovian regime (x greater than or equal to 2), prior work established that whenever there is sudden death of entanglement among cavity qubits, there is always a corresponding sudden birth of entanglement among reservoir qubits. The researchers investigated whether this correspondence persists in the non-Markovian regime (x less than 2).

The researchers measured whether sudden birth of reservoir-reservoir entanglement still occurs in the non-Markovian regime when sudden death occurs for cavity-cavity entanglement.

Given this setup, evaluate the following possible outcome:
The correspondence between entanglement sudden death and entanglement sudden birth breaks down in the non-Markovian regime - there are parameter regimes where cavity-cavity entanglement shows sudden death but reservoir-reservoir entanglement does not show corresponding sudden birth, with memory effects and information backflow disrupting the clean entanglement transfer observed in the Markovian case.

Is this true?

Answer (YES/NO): NO